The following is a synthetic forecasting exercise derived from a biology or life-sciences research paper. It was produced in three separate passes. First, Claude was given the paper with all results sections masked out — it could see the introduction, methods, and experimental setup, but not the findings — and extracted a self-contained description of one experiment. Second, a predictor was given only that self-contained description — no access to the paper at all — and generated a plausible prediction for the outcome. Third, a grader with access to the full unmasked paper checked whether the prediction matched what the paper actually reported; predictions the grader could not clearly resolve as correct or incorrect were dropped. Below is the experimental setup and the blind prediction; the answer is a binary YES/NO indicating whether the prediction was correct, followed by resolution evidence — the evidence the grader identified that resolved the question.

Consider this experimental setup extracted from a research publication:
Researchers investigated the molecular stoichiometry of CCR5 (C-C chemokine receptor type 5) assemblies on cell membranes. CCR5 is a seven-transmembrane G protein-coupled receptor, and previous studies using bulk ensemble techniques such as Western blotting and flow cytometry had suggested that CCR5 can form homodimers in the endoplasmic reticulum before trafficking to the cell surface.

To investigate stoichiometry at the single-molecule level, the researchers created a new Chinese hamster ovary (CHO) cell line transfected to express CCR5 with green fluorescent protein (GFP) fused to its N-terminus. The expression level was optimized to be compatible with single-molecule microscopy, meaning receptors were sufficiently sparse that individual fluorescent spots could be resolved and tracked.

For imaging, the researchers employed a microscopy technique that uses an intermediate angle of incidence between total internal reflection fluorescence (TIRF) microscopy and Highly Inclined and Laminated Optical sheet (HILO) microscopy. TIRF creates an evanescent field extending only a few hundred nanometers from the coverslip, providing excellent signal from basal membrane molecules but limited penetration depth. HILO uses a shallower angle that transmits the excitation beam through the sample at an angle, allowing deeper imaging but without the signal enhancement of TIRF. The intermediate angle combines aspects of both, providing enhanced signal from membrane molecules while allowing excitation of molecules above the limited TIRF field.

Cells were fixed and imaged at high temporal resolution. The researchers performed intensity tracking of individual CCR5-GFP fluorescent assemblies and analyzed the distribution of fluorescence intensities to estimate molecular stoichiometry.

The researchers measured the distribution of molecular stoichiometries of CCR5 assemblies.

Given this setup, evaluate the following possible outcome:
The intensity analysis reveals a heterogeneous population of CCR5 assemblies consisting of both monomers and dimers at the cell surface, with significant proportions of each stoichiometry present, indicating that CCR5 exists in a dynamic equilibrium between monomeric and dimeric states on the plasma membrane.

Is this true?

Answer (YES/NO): NO